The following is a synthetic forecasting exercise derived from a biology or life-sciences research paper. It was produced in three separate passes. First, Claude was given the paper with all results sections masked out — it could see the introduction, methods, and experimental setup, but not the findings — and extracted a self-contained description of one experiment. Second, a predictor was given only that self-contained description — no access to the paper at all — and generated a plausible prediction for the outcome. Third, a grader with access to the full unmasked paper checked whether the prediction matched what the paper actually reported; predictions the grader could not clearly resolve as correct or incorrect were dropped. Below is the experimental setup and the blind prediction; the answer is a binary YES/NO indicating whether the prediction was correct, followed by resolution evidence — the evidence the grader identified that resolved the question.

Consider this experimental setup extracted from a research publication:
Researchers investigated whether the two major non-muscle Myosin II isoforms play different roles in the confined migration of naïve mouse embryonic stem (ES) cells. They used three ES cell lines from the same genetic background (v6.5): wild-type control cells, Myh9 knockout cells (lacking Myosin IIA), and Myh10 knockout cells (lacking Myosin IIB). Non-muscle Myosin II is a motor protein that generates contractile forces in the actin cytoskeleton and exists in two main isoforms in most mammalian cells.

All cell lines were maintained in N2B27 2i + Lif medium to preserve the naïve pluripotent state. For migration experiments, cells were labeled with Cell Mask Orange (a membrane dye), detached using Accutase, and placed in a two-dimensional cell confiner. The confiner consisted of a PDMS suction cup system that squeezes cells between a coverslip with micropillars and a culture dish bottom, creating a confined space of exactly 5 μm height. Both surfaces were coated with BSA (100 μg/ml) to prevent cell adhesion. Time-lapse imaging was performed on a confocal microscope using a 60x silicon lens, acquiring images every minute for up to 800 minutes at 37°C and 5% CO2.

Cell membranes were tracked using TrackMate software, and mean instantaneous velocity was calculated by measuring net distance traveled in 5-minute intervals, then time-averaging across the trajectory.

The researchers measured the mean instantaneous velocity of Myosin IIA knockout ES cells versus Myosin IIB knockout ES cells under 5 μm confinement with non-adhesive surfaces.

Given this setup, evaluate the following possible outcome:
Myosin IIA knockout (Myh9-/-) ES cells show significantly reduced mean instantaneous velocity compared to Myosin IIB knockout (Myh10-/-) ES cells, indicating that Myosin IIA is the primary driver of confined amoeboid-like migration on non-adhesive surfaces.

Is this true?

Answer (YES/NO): YES